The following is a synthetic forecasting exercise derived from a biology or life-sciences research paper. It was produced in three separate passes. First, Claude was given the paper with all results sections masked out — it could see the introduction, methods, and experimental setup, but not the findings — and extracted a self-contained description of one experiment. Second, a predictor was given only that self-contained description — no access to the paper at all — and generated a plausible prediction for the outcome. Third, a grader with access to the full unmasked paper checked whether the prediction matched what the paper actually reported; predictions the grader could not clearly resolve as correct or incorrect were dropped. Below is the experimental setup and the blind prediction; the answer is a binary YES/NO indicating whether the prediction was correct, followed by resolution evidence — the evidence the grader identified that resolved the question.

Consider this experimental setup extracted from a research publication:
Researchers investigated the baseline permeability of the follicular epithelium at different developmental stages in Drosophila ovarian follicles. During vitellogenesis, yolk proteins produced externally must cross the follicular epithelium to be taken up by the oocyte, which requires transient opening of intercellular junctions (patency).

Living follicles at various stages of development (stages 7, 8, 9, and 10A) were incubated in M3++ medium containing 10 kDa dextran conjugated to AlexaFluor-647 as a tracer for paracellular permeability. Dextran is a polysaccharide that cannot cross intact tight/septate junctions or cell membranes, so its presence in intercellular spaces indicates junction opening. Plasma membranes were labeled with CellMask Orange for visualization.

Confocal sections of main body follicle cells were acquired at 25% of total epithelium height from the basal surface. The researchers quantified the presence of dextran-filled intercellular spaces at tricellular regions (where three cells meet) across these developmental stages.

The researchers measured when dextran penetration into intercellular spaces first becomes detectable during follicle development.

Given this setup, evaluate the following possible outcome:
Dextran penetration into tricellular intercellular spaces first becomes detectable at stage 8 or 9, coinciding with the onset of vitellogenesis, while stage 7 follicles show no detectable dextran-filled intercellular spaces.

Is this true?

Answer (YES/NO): NO